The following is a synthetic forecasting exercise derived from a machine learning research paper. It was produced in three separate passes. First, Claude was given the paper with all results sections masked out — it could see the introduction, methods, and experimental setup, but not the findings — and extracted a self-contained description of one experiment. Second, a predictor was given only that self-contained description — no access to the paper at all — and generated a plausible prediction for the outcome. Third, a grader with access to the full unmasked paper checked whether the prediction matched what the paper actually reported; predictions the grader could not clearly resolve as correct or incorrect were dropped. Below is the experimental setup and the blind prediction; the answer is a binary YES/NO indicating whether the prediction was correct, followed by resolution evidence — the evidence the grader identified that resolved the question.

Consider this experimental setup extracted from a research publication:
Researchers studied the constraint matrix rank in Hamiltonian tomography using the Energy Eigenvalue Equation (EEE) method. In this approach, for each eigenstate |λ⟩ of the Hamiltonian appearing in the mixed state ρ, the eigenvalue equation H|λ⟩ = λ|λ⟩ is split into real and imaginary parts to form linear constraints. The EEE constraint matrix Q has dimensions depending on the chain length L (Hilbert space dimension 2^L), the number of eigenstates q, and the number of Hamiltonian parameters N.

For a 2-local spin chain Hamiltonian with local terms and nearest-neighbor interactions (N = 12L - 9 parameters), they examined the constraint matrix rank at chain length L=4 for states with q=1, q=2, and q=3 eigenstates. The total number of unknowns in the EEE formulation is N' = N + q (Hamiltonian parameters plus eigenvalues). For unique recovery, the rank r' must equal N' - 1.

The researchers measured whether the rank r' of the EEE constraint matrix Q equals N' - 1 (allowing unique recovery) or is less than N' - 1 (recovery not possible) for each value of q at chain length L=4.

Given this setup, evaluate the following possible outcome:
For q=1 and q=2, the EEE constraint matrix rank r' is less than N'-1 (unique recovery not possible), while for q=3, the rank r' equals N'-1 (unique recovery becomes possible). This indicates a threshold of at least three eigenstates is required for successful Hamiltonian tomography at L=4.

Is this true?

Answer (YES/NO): NO